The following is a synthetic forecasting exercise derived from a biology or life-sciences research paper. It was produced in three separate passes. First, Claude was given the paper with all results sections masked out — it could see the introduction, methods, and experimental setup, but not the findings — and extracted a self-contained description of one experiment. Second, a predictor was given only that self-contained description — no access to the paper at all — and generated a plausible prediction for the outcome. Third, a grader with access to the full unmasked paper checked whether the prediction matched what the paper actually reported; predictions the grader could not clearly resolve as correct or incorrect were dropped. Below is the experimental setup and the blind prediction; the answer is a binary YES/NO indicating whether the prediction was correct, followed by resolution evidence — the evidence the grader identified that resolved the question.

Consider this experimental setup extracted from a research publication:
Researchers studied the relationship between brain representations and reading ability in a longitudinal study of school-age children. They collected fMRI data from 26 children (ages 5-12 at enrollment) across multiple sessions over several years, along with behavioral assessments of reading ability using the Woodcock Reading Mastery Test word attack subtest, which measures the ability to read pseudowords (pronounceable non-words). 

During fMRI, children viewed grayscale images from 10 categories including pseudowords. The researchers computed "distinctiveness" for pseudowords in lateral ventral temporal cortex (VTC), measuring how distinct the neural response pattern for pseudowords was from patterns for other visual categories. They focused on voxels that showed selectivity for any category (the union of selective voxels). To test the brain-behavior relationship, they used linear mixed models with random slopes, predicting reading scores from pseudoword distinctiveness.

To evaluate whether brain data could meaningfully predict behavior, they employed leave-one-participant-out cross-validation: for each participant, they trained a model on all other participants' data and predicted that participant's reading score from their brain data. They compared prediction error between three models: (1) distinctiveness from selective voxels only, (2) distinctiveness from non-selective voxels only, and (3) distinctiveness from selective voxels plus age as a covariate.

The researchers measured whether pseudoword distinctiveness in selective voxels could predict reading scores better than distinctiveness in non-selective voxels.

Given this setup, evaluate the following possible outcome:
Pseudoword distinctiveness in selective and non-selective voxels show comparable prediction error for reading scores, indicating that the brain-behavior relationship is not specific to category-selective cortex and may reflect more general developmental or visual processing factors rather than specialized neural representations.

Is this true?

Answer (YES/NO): NO